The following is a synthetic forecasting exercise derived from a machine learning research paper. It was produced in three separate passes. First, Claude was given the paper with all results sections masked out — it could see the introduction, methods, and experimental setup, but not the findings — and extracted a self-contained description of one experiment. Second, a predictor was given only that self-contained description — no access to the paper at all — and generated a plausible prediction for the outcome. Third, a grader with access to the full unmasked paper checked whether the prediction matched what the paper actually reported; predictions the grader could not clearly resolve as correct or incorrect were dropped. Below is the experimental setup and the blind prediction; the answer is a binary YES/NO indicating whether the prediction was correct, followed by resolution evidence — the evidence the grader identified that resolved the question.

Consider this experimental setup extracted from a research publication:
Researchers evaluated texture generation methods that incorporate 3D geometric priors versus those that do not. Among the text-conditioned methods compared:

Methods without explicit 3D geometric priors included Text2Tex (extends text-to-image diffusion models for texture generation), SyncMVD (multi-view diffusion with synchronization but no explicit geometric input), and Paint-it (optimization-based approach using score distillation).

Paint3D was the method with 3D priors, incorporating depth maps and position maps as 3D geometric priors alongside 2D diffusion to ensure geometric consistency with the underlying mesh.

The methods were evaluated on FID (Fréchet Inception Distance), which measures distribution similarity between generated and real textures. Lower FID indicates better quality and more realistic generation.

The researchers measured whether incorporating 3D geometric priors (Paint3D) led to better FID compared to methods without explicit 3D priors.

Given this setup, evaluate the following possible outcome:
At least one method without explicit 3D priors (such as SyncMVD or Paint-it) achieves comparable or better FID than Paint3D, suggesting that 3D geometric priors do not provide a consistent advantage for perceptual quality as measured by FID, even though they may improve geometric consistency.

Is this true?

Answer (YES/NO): YES